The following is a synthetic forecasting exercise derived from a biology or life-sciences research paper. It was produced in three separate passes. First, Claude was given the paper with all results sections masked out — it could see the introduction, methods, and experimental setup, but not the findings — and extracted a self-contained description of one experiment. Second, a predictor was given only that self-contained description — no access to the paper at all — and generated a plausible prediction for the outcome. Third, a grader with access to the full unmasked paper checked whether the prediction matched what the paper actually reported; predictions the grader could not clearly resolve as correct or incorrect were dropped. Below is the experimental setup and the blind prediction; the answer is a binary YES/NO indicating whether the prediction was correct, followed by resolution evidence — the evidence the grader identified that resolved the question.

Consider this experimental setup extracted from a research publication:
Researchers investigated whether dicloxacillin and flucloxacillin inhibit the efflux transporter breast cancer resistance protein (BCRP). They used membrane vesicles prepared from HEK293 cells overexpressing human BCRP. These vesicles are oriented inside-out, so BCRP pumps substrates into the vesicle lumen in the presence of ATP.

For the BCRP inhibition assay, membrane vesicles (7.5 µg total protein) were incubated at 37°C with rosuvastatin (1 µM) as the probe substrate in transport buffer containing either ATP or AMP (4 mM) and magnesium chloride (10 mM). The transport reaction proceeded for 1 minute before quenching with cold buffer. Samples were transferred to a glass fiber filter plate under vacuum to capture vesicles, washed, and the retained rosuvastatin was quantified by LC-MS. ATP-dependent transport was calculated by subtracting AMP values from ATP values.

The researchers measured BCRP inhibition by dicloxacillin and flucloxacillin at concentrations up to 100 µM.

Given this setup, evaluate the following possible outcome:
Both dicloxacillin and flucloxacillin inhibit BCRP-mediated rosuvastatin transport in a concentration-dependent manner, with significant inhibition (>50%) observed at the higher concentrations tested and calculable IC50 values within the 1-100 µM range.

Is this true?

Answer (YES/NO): NO